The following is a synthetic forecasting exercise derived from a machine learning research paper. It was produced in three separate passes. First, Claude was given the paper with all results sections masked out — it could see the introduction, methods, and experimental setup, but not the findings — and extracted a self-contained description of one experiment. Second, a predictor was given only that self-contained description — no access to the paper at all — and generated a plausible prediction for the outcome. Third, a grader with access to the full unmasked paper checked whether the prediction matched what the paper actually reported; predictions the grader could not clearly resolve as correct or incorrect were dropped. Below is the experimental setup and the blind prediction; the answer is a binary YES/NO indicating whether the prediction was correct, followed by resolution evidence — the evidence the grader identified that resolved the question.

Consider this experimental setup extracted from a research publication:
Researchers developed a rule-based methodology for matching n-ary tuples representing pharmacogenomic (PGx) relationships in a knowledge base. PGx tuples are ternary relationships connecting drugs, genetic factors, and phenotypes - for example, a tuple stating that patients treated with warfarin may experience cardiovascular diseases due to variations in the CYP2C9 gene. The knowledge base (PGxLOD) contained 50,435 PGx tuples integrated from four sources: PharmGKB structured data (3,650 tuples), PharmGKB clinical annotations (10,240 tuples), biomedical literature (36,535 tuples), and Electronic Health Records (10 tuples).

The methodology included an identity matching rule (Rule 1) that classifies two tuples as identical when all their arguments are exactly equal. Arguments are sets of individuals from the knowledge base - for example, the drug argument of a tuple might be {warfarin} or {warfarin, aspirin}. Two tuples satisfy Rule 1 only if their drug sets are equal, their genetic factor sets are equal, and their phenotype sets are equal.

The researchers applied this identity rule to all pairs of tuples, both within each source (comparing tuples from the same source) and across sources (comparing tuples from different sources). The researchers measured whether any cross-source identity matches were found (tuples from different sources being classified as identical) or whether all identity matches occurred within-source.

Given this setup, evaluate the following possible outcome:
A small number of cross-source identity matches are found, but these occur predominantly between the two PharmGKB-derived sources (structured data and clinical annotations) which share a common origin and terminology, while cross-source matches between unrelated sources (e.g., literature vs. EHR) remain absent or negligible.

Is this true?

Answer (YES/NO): NO